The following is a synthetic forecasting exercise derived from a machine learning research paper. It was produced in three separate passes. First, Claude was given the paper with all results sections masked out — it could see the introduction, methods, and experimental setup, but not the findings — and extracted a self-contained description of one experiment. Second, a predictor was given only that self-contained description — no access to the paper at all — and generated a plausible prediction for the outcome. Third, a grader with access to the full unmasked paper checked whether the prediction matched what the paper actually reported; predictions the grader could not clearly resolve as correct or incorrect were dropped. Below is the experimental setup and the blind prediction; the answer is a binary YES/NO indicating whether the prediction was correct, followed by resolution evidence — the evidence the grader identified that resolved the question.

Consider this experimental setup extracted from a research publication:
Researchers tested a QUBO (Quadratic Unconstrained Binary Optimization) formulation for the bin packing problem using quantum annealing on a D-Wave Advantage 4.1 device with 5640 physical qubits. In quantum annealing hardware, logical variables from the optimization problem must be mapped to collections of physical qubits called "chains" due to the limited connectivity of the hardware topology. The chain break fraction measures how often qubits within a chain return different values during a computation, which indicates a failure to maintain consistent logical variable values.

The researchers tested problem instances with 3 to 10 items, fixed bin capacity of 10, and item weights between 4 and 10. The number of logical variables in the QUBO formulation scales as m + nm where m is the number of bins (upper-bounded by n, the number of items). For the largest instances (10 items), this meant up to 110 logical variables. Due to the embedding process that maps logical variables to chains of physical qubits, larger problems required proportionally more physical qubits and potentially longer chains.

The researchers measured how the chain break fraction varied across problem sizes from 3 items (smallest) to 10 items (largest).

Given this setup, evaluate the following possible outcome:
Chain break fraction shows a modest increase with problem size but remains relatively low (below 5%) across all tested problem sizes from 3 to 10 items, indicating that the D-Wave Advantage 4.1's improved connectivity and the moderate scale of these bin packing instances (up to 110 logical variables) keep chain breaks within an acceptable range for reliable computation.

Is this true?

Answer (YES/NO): NO